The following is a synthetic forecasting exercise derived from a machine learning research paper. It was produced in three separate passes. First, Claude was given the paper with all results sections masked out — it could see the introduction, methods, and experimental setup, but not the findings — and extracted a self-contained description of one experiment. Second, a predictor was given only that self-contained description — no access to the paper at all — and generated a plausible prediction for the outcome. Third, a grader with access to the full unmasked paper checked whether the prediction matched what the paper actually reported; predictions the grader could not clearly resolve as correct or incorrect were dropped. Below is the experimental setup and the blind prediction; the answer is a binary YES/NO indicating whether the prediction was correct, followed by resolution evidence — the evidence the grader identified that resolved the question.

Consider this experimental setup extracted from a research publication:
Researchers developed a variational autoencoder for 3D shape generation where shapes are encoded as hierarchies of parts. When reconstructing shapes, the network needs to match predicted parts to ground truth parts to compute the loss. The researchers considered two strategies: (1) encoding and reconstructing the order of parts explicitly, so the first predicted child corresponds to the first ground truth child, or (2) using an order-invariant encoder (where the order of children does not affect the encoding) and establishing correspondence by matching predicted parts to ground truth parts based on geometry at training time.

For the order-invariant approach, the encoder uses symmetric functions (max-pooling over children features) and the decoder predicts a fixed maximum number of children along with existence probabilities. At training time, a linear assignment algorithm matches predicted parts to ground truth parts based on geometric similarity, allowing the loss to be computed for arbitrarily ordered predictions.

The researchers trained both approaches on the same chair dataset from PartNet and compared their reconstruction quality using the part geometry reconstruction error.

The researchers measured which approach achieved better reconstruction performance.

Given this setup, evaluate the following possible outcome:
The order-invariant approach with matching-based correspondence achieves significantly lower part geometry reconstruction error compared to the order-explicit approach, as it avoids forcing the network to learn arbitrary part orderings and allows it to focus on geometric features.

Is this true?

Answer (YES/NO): YES